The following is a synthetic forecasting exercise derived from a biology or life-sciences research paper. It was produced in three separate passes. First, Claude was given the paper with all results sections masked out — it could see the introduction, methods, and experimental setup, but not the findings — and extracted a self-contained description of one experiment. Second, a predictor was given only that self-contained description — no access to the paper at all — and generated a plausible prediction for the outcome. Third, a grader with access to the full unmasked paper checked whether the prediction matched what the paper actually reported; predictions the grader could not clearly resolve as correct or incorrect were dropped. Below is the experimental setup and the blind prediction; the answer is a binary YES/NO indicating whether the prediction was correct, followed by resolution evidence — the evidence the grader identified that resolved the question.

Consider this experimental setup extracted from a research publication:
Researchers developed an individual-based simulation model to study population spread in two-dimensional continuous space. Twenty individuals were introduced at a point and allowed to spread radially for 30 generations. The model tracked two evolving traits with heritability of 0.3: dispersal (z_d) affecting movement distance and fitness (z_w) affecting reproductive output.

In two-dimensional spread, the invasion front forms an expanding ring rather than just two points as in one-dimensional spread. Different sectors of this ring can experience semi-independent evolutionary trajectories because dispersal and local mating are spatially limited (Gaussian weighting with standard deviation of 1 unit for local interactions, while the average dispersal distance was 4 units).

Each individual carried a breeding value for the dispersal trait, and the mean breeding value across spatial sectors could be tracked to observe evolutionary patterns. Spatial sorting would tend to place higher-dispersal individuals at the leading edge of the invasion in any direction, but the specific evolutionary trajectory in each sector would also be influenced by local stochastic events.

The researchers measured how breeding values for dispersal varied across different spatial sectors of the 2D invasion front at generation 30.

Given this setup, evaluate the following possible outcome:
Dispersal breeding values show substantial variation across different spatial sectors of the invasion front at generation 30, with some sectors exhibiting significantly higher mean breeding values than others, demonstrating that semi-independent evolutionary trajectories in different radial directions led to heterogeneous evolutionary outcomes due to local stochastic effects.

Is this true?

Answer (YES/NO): YES